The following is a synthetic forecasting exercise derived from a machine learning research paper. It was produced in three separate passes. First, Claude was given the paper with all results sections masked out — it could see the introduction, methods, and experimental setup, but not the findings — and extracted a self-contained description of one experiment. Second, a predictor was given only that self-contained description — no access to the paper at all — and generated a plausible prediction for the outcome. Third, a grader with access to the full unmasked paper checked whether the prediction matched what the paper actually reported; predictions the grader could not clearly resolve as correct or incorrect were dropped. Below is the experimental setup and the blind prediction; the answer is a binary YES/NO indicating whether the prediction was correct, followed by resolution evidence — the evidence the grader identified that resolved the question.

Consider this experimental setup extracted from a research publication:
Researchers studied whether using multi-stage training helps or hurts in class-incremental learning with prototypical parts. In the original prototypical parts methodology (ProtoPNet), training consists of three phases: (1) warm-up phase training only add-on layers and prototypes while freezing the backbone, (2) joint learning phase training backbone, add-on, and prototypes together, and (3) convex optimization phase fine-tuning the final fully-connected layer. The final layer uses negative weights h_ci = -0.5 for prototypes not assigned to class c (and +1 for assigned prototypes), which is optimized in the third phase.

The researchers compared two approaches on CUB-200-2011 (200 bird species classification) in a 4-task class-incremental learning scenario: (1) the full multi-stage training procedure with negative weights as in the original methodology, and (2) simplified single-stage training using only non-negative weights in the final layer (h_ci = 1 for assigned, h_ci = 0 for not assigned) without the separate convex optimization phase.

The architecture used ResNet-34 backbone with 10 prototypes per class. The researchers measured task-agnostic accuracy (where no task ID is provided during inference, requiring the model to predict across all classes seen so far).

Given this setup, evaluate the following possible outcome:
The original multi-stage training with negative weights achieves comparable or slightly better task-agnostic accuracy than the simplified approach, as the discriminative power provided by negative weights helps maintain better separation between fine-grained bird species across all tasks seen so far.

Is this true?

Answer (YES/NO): NO